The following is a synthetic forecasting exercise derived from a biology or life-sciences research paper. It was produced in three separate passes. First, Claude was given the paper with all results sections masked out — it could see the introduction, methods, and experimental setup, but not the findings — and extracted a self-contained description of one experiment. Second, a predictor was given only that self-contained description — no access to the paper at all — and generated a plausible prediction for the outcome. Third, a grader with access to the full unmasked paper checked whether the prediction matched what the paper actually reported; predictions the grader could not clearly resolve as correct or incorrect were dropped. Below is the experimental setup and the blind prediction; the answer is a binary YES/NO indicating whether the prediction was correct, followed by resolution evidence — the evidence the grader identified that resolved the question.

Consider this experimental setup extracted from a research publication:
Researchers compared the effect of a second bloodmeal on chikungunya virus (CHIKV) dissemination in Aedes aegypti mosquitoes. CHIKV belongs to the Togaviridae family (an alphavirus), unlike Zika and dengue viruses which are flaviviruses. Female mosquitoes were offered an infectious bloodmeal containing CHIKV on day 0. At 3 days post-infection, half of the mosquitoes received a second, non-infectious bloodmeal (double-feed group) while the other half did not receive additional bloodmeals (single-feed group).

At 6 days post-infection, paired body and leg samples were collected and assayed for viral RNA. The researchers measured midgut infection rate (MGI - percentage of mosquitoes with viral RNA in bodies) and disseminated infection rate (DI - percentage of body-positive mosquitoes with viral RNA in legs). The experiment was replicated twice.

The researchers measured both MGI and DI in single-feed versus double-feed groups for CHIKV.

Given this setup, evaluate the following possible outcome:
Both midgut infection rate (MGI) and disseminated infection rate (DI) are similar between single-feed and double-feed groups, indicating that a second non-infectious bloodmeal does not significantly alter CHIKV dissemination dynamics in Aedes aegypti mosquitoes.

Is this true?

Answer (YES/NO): NO